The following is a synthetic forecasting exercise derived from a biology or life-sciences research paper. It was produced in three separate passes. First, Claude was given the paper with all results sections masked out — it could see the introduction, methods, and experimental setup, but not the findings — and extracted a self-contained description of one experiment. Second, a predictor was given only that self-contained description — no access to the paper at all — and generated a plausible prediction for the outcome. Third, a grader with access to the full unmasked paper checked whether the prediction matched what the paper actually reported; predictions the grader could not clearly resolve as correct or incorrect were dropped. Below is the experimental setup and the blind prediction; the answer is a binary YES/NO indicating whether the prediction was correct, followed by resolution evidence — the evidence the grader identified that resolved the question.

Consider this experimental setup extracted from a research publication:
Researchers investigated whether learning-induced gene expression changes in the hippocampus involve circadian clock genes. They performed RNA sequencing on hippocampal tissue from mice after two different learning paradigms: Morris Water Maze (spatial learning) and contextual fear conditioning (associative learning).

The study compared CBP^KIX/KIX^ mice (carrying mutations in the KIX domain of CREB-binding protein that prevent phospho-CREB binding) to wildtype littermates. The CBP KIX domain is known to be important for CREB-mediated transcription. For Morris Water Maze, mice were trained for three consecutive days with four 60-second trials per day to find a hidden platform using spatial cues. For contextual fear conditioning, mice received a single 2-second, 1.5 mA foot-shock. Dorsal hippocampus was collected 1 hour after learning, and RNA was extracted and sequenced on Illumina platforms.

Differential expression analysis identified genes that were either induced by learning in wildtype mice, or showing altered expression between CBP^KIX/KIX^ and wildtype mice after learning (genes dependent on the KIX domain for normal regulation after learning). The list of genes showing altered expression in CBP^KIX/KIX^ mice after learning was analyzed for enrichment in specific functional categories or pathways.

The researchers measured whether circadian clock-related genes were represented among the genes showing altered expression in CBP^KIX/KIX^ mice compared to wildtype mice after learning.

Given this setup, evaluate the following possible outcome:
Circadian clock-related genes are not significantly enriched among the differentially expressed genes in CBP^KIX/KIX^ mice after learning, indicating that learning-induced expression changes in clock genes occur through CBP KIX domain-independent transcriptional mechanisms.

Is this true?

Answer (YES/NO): NO